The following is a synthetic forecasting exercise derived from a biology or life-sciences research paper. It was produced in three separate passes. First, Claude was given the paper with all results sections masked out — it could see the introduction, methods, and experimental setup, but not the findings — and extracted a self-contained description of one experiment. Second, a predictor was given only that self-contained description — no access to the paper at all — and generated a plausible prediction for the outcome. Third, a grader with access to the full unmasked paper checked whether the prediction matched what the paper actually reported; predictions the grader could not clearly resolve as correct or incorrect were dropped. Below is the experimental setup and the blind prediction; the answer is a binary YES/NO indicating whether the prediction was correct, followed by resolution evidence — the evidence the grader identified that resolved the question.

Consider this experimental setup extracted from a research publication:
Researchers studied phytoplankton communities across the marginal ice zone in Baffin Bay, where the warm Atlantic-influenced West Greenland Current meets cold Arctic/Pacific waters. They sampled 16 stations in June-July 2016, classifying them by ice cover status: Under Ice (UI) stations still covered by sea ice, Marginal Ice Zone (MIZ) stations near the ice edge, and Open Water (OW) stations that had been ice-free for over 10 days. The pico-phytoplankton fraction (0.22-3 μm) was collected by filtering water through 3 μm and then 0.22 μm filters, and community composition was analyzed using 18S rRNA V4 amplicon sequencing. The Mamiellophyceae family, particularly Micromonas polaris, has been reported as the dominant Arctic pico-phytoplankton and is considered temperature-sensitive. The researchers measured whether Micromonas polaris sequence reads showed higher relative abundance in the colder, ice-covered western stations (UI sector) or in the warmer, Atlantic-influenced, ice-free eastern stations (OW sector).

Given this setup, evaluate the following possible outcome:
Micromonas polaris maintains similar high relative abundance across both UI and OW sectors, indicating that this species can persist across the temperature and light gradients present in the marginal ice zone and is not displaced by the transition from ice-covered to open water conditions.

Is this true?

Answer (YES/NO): NO